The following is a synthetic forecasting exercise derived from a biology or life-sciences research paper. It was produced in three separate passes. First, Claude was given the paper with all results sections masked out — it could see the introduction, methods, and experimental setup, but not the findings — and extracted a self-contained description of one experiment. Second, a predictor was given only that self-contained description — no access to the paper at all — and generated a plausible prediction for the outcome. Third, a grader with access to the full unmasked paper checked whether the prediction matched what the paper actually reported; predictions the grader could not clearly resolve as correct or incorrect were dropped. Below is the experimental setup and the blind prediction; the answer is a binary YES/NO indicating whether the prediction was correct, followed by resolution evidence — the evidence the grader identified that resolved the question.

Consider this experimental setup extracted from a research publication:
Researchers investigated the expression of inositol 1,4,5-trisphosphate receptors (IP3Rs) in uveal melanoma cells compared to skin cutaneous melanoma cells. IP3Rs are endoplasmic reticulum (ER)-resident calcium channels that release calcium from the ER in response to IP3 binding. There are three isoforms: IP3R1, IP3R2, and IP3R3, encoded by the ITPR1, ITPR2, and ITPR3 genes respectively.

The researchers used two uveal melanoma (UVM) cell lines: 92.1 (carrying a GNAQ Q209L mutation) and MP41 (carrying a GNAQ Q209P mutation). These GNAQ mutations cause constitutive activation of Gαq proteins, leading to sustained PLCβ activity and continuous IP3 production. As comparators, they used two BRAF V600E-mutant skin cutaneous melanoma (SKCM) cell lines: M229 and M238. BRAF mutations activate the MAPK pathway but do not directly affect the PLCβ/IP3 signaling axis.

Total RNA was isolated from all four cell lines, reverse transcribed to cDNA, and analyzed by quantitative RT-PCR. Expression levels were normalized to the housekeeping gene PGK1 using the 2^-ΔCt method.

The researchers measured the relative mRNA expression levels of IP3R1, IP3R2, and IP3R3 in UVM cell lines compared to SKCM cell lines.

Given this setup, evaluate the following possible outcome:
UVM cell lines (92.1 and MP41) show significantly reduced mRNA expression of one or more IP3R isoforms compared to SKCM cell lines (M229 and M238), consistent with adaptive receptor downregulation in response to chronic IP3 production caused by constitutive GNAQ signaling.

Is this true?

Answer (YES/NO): YES